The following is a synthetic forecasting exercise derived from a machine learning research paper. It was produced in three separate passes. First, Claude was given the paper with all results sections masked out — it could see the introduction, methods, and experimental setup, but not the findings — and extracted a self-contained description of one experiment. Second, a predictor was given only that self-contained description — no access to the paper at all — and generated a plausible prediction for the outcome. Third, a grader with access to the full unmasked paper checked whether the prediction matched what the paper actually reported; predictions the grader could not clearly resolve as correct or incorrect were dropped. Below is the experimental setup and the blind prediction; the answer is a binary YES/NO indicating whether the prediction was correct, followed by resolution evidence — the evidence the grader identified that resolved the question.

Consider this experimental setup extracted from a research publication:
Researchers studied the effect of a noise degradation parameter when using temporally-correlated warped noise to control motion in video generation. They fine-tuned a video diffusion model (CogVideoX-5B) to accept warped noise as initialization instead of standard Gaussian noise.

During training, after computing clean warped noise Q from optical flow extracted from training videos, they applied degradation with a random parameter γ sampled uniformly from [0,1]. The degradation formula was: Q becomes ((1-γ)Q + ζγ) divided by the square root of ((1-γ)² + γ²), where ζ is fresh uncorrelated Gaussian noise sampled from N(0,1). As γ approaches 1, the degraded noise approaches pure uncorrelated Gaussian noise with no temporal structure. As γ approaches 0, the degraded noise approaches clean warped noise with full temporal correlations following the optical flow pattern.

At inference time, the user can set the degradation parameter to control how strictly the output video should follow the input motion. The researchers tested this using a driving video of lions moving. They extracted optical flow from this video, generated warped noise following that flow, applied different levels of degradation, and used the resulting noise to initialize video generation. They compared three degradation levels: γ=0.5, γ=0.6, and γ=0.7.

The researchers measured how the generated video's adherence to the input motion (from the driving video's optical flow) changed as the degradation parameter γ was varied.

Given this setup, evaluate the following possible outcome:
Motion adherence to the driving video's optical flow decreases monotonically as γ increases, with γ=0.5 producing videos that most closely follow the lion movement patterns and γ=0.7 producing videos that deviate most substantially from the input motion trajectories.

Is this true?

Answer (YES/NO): YES